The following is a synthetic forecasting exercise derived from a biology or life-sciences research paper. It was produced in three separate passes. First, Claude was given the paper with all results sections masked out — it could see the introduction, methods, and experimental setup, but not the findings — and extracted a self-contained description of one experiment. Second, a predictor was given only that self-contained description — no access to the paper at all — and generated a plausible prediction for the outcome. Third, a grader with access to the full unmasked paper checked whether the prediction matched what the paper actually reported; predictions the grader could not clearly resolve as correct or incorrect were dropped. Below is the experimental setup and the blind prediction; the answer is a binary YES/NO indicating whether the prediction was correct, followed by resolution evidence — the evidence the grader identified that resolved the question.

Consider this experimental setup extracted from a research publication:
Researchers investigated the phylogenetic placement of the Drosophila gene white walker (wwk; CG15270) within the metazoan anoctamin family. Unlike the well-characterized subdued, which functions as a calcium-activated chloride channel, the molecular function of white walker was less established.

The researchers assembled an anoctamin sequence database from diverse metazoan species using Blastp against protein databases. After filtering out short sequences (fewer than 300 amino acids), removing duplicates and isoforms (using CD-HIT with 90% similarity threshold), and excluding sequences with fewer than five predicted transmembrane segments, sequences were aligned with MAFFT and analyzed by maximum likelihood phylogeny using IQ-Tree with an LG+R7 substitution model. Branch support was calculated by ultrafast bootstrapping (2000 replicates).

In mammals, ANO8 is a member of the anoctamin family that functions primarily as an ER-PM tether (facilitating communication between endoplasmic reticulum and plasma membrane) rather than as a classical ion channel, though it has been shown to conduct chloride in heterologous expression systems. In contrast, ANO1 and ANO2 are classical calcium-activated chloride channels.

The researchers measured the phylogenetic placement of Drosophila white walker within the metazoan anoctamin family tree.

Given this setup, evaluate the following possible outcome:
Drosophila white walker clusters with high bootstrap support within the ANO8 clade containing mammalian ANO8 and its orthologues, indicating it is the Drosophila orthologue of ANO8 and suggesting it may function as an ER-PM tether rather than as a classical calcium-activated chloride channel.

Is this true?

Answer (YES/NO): YES